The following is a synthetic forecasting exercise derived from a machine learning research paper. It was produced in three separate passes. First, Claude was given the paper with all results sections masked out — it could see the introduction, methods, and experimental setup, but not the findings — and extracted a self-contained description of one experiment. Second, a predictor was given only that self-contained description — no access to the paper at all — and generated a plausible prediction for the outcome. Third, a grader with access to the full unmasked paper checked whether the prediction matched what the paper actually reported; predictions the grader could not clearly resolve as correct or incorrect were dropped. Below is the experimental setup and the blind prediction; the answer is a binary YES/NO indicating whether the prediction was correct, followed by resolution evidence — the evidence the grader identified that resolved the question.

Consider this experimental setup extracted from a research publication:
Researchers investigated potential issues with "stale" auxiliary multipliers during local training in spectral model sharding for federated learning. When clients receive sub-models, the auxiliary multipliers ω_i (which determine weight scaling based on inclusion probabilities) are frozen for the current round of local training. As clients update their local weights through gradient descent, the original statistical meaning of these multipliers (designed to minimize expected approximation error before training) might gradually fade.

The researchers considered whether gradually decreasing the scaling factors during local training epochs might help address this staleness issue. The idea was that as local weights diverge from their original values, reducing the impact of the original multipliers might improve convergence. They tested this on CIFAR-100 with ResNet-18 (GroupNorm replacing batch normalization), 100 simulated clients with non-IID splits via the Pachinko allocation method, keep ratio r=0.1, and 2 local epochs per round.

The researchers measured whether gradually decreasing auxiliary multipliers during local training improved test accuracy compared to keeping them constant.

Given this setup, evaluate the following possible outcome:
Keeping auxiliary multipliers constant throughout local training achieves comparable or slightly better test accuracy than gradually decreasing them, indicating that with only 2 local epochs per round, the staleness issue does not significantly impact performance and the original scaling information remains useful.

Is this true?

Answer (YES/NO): YES